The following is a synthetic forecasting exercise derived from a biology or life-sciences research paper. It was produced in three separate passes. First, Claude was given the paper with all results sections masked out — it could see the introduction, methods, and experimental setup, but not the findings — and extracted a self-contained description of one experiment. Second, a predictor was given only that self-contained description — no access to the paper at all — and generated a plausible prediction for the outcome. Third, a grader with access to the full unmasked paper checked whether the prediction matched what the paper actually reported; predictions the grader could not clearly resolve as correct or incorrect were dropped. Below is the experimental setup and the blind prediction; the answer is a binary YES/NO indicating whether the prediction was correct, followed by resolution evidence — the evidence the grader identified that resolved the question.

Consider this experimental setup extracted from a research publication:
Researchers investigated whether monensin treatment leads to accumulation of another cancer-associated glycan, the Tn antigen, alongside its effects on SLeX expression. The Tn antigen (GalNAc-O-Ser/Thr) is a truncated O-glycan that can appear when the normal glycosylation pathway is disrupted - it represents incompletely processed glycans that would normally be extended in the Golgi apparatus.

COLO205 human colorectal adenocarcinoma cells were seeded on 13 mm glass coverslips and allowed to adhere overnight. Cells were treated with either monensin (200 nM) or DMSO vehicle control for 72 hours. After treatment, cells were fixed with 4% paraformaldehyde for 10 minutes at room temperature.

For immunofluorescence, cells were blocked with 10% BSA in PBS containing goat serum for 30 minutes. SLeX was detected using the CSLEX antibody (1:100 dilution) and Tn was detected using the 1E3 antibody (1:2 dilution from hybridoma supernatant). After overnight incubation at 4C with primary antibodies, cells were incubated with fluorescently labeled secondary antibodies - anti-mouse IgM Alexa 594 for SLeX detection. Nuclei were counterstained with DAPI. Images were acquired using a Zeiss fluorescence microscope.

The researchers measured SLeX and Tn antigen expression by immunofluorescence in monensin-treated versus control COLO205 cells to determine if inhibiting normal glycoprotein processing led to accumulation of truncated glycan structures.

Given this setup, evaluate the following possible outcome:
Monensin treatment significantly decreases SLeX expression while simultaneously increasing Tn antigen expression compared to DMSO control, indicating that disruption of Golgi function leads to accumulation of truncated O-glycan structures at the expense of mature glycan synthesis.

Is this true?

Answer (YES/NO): YES